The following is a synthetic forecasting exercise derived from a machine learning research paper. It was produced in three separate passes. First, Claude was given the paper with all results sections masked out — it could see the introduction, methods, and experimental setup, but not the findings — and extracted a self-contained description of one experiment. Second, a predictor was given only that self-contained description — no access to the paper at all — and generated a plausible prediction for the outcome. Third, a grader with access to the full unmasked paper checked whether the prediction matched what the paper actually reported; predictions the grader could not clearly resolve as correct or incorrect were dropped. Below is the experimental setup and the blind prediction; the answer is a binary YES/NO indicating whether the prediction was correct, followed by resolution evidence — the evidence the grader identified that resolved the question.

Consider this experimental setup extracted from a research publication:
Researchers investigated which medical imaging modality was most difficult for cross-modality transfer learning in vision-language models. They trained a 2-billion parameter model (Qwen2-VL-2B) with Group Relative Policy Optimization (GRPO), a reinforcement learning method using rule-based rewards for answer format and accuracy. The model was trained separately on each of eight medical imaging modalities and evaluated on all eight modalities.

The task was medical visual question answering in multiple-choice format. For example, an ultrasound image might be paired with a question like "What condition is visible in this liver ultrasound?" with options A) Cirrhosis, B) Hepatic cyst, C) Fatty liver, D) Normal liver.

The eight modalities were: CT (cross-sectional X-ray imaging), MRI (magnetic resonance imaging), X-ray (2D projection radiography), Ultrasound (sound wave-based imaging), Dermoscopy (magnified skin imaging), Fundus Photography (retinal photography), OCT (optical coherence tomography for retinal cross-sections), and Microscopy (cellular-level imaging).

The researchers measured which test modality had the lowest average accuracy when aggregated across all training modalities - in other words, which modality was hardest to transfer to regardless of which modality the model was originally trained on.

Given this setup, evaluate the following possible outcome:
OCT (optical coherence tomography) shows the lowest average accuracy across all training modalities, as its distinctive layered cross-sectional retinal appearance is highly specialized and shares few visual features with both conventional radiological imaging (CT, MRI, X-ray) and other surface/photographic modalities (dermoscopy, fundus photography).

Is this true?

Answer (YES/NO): NO